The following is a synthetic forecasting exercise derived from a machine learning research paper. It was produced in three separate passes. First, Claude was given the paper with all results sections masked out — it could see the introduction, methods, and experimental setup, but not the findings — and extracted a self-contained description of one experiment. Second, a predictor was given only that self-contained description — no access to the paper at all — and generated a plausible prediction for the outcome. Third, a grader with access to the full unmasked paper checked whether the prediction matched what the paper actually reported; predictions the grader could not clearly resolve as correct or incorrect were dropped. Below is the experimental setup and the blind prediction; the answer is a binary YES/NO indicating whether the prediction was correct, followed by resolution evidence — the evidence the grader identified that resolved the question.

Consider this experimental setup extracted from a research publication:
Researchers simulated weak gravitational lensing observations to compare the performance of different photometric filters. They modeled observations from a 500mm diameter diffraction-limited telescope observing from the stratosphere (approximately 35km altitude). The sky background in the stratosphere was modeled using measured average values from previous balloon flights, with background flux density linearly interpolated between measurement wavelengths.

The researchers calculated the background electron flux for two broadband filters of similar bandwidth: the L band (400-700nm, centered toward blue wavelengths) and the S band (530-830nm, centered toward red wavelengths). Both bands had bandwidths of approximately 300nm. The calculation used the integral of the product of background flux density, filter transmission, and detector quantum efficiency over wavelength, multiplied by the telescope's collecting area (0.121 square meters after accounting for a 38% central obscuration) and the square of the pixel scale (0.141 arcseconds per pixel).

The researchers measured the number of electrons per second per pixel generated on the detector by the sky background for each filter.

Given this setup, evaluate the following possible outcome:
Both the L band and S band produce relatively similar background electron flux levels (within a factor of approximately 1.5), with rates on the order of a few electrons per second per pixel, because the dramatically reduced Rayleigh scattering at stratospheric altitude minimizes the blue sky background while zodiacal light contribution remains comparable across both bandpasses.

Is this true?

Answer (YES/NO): NO